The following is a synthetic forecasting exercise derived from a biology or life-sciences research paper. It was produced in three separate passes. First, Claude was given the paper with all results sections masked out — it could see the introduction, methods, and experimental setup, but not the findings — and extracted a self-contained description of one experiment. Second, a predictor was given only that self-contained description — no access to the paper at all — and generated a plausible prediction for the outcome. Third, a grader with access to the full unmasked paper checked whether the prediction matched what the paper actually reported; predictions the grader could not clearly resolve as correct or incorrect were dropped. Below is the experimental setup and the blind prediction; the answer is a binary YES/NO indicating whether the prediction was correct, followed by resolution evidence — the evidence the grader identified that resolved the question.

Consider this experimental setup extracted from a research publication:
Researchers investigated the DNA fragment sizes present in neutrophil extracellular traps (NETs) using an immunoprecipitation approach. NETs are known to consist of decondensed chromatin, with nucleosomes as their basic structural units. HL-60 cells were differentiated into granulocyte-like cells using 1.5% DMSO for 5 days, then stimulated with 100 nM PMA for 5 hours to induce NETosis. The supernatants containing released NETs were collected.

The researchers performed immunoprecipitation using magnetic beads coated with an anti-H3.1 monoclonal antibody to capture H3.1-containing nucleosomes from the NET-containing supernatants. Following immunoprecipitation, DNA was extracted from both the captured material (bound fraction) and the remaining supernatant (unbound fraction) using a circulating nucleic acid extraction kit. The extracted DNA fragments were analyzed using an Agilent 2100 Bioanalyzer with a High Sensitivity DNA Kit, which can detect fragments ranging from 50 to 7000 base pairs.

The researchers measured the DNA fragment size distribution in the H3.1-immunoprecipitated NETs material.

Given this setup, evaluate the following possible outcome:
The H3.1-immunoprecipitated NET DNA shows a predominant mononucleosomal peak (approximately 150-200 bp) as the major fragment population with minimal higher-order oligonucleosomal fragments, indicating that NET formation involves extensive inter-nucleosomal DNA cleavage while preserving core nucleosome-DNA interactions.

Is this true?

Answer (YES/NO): NO